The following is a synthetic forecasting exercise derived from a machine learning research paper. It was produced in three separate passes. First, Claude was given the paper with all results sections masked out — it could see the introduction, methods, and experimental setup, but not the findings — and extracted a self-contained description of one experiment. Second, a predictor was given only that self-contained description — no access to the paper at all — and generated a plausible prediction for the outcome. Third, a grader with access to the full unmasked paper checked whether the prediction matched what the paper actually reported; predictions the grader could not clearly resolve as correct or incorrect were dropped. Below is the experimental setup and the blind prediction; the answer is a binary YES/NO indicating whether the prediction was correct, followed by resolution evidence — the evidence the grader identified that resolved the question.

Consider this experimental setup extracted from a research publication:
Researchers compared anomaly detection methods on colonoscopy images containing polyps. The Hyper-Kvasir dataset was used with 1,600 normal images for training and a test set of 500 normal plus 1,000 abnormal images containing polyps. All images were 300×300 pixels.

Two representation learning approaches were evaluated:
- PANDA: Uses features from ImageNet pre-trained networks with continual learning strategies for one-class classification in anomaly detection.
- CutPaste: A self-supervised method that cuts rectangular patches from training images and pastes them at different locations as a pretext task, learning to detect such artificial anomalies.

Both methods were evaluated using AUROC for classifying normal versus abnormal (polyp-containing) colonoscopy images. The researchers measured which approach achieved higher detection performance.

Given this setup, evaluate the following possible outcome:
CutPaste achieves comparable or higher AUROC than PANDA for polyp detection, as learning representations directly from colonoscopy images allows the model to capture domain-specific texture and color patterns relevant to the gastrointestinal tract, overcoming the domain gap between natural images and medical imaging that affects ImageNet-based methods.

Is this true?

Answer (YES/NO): YES